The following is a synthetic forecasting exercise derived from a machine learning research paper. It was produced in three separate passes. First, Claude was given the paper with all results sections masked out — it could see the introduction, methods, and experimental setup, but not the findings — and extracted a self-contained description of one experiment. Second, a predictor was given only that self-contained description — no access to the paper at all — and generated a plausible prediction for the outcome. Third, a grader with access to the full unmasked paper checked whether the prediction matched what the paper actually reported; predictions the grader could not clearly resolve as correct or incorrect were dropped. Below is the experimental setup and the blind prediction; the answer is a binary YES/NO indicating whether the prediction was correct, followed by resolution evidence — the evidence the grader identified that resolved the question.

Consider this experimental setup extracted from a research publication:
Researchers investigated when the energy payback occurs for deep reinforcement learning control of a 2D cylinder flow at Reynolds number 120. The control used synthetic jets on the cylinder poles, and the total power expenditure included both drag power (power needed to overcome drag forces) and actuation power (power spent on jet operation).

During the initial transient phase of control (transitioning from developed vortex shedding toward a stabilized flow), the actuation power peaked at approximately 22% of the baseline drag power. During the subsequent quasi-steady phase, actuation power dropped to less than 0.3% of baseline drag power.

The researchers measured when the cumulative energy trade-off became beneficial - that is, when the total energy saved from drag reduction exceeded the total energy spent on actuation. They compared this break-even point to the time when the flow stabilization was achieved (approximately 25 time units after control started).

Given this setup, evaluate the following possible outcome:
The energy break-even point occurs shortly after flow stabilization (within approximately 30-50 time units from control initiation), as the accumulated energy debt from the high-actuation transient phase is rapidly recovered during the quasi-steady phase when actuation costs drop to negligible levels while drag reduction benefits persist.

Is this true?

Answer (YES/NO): NO